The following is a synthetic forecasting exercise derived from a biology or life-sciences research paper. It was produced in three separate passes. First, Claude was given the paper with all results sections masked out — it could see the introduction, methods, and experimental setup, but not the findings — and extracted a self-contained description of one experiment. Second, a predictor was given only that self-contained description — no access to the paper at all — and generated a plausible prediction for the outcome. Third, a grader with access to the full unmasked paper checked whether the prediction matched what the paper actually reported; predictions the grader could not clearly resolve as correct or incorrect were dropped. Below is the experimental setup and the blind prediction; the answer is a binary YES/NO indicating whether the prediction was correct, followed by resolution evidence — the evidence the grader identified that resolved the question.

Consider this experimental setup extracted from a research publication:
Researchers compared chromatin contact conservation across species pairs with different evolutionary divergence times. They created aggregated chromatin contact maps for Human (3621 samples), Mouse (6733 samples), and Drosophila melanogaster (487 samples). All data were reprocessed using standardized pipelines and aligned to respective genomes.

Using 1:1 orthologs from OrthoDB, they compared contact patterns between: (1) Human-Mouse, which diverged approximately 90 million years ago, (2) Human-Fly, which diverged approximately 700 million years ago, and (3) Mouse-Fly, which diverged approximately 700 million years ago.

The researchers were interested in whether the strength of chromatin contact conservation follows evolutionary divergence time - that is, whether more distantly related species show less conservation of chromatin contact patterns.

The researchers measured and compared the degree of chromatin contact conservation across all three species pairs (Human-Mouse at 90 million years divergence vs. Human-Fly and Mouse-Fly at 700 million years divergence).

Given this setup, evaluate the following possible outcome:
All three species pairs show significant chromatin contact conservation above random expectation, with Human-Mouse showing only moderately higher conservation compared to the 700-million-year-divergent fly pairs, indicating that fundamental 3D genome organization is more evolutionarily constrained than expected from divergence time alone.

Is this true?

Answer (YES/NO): NO